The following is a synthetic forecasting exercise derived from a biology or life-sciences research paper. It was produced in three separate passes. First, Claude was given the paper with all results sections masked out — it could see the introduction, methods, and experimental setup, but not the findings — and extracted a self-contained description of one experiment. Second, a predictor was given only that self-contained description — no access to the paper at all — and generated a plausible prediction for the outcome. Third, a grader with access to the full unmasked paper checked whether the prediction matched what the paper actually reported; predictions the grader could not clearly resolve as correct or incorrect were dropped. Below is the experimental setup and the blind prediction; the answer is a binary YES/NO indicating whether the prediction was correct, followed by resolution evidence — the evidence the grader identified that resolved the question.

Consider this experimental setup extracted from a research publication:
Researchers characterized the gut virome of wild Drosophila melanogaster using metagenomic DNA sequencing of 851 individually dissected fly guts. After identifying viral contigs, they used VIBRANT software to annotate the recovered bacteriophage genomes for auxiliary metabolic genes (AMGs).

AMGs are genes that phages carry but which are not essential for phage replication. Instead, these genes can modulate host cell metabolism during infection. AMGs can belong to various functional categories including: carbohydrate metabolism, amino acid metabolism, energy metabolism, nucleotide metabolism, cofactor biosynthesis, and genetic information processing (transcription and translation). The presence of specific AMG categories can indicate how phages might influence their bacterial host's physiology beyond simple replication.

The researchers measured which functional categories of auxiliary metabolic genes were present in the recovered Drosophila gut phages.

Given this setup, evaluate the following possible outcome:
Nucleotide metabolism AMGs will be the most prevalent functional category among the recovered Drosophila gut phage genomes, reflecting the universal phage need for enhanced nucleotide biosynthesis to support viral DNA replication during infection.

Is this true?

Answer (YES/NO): NO